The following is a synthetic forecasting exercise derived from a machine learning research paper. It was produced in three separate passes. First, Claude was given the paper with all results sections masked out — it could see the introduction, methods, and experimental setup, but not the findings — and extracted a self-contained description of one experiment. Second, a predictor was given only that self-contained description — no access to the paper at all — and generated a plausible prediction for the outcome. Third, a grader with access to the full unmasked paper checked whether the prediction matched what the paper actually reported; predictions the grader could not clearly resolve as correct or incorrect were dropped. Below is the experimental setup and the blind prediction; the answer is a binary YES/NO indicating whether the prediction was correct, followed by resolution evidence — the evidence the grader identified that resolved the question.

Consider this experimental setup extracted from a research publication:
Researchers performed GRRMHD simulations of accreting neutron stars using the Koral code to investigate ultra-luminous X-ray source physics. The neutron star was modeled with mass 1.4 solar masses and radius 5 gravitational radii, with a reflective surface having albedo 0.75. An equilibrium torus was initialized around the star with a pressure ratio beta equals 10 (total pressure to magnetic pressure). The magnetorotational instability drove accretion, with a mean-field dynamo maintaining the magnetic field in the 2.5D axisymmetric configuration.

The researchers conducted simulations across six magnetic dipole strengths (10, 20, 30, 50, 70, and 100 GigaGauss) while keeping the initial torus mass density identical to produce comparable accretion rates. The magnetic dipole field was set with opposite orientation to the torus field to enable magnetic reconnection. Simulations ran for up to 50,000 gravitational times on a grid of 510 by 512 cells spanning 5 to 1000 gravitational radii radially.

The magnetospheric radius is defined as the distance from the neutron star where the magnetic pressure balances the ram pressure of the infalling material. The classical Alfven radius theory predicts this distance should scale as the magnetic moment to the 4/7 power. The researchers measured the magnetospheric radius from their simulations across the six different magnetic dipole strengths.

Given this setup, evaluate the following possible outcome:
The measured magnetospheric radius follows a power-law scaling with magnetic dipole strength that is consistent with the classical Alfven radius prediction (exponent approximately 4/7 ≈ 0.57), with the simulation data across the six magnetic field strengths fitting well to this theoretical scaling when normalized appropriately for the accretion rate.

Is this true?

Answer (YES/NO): YES